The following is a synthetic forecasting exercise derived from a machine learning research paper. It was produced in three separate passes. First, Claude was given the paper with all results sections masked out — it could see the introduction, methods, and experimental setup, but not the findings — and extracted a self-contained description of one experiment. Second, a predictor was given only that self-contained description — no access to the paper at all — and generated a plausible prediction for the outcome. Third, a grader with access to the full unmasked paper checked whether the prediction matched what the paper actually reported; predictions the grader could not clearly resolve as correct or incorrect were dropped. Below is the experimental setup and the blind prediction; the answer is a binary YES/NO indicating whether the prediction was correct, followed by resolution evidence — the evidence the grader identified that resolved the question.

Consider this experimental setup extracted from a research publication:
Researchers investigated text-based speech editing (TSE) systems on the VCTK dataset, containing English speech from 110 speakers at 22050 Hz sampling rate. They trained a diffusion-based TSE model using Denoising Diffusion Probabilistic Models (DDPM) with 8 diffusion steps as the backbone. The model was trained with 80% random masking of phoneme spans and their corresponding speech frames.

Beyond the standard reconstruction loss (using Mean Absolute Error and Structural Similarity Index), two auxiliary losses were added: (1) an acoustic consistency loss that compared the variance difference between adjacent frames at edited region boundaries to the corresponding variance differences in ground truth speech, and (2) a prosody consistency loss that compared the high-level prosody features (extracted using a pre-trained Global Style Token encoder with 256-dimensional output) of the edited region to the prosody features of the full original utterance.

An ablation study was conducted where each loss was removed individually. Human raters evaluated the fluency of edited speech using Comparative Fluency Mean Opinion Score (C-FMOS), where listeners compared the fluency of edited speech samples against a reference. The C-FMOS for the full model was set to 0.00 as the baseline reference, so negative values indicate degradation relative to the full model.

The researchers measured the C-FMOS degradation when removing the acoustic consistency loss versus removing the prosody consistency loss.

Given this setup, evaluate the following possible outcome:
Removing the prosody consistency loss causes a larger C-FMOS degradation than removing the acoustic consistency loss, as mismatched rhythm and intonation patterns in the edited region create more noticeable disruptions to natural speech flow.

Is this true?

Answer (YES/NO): YES